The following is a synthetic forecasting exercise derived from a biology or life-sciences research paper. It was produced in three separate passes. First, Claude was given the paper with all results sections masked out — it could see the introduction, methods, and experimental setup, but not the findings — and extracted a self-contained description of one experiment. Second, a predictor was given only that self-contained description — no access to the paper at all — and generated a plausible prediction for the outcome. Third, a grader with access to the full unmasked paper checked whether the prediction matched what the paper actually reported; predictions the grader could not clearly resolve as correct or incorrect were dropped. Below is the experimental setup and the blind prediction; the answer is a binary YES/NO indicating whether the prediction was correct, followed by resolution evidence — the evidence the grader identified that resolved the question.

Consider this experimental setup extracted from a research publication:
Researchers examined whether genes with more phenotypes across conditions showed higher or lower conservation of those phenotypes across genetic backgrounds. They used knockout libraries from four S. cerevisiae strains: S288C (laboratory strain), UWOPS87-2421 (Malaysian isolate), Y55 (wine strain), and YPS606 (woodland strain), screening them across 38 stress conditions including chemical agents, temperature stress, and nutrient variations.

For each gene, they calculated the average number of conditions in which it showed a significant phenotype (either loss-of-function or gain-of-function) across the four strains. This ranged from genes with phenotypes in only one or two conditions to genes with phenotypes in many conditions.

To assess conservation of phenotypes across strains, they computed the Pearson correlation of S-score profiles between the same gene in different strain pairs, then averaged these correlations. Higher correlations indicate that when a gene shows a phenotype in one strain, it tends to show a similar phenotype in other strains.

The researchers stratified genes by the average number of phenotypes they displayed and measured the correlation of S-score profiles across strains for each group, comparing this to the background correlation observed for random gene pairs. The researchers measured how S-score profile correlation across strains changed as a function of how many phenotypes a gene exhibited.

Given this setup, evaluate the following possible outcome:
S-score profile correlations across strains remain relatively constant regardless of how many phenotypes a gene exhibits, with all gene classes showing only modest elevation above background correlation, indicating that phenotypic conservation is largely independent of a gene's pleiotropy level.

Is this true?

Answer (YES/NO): NO